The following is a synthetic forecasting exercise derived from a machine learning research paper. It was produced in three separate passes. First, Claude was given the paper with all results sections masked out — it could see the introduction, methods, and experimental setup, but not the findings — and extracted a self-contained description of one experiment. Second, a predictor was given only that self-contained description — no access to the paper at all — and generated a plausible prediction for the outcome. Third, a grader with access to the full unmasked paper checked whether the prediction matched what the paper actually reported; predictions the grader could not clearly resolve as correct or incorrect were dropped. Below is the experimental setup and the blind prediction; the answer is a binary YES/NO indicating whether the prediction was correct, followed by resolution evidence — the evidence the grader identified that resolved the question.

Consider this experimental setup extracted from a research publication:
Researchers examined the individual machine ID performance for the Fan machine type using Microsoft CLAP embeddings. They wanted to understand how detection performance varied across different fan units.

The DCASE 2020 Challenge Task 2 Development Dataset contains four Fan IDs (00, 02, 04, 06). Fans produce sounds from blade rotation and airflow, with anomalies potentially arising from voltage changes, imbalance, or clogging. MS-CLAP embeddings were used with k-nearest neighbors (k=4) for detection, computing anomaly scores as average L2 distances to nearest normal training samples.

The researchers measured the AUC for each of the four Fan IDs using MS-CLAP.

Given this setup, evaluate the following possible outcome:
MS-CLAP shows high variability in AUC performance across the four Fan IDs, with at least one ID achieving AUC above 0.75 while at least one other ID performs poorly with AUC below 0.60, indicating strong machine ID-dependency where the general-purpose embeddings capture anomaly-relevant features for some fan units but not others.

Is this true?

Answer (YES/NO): NO